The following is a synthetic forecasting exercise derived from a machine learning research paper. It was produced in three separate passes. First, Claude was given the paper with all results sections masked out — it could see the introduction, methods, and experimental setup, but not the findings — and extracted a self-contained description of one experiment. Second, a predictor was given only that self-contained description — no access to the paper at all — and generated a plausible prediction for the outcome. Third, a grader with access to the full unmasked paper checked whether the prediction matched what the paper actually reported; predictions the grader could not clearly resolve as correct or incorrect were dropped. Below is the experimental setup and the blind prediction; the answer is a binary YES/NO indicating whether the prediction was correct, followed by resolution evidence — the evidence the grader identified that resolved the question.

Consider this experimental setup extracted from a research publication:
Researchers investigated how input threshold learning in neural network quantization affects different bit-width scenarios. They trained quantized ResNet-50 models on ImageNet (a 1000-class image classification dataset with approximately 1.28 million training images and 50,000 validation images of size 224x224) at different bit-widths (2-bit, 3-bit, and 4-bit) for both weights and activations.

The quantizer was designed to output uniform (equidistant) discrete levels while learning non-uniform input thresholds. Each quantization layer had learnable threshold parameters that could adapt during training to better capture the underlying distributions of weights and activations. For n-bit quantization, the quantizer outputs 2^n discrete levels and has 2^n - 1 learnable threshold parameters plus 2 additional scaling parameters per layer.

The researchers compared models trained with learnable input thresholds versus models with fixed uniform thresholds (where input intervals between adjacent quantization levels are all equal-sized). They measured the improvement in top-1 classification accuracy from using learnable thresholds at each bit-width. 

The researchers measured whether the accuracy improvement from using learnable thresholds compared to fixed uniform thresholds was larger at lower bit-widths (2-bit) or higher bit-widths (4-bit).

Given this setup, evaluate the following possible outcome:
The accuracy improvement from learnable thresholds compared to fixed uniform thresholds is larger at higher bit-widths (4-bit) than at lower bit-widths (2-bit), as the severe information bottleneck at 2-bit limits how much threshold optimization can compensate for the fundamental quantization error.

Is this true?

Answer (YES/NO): NO